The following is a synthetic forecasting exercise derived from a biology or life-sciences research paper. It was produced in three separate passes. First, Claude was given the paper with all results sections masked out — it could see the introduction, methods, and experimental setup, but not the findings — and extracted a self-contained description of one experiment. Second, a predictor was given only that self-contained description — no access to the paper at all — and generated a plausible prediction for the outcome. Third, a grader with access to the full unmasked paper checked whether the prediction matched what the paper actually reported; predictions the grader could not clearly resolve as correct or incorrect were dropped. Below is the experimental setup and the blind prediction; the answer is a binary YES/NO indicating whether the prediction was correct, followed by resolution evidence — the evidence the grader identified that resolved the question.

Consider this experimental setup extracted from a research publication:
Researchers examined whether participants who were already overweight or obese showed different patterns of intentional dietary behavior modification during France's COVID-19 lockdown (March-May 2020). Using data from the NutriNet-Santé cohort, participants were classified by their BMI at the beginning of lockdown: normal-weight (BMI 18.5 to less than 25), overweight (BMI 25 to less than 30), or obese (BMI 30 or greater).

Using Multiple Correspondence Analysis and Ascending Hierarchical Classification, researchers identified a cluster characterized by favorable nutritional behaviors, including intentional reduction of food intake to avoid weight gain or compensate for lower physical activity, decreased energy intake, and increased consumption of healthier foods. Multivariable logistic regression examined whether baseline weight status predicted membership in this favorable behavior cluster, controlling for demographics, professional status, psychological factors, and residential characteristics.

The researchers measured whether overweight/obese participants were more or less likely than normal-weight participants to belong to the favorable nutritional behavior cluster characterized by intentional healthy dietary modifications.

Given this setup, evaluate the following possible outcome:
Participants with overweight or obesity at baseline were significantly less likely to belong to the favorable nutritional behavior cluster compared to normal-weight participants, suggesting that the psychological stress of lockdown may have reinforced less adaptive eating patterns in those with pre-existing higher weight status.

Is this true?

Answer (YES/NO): NO